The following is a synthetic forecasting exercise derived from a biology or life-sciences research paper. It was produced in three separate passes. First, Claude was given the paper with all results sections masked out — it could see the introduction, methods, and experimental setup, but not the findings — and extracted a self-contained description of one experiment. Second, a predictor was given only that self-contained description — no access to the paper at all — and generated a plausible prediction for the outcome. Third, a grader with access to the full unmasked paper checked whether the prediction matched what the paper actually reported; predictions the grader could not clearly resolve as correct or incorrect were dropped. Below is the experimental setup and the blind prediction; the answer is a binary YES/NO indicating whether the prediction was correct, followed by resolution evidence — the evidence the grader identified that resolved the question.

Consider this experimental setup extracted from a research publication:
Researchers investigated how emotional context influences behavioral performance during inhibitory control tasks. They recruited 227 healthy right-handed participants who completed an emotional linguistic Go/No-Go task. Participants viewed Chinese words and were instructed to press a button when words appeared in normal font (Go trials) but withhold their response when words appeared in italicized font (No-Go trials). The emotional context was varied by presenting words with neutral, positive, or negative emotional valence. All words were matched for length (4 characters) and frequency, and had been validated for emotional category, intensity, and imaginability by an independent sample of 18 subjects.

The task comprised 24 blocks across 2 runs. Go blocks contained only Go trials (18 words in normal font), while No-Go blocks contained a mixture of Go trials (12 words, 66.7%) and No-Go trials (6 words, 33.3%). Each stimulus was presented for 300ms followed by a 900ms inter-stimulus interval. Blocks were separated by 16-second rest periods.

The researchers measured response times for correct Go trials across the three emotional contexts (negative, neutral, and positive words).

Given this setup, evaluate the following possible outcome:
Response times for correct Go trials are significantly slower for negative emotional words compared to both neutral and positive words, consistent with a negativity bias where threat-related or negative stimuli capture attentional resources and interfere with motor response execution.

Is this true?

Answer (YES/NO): NO